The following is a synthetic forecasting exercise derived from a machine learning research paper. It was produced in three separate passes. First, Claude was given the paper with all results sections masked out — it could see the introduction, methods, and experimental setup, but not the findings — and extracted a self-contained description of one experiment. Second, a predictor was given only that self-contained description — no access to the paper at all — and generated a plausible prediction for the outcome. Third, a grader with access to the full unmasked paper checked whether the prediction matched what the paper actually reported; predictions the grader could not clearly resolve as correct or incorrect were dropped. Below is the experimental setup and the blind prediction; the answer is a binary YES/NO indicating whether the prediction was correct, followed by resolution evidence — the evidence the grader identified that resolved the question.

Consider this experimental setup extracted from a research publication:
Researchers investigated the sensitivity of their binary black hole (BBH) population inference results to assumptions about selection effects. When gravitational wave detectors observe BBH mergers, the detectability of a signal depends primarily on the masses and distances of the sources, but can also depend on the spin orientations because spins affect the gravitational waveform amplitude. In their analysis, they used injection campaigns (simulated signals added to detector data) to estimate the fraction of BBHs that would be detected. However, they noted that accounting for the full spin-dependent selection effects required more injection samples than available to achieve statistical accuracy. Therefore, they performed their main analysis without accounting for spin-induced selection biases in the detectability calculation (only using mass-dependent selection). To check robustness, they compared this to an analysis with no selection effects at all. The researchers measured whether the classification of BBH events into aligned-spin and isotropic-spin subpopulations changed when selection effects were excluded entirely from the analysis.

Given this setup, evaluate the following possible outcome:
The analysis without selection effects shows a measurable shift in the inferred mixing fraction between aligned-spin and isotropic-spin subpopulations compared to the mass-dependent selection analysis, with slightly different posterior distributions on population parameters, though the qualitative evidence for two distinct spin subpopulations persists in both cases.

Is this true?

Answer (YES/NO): NO